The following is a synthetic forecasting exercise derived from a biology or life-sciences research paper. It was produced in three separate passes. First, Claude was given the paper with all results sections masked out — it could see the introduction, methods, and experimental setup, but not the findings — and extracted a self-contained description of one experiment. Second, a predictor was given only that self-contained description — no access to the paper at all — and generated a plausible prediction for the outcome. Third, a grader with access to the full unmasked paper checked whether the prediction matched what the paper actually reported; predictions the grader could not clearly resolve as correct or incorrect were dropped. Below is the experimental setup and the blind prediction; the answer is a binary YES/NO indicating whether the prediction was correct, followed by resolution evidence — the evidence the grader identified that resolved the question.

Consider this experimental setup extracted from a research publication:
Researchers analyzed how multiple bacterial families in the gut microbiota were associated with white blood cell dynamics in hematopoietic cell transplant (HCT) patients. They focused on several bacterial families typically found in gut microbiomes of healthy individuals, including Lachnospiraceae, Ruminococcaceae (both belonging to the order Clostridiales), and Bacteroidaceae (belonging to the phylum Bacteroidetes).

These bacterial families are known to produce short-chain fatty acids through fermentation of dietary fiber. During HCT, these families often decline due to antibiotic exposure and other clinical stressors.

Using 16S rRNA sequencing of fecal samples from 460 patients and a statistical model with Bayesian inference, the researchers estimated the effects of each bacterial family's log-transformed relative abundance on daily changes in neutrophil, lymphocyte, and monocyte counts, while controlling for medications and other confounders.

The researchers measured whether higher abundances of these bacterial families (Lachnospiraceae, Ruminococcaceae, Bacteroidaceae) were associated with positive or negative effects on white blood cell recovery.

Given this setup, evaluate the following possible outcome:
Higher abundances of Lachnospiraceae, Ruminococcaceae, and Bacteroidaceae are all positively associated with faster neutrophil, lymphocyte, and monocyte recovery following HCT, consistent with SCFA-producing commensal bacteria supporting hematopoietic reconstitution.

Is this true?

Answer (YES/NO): NO